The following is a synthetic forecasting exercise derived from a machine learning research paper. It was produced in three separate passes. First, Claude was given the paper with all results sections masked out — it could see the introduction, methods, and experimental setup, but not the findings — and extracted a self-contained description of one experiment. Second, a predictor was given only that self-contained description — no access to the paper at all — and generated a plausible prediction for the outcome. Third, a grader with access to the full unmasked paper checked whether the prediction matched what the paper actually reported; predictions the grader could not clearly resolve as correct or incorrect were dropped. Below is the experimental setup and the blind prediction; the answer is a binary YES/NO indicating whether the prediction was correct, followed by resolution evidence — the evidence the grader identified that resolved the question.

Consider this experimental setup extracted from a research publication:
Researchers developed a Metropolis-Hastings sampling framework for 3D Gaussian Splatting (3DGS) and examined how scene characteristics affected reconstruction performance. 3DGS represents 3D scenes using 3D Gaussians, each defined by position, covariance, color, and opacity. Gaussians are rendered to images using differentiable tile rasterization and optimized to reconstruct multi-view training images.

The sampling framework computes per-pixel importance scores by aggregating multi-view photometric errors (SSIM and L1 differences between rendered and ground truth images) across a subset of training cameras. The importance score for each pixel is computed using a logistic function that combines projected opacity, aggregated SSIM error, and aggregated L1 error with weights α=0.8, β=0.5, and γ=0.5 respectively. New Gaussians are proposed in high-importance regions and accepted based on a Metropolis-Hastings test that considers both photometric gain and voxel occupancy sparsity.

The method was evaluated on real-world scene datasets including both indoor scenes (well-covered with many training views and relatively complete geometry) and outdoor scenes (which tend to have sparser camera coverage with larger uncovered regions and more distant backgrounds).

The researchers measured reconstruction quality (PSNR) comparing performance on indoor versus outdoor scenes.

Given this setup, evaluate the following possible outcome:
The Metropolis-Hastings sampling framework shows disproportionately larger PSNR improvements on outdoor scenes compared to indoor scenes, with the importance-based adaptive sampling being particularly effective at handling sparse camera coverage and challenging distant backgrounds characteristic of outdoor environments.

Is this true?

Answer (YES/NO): NO